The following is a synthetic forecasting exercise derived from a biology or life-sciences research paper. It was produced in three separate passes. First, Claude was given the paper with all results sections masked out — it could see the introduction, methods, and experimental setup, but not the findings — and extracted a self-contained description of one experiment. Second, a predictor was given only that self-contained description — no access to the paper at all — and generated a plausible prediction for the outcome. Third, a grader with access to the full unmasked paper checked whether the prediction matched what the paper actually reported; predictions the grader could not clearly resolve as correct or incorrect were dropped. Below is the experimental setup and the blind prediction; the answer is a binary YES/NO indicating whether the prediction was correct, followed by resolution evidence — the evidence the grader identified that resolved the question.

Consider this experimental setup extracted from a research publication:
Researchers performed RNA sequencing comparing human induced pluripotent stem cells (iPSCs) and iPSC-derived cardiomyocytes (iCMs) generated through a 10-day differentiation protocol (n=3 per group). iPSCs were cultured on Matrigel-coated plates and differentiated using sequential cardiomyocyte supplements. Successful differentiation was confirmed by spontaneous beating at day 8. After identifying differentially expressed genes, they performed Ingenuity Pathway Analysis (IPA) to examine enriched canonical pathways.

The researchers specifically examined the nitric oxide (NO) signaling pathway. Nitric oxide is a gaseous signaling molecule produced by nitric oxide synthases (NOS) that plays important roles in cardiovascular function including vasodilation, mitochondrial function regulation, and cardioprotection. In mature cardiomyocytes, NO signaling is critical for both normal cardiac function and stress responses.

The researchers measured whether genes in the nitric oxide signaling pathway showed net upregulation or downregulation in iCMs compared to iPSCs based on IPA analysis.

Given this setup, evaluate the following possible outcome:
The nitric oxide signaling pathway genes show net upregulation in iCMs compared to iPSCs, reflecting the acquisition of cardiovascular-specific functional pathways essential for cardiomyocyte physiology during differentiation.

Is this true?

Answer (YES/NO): YES